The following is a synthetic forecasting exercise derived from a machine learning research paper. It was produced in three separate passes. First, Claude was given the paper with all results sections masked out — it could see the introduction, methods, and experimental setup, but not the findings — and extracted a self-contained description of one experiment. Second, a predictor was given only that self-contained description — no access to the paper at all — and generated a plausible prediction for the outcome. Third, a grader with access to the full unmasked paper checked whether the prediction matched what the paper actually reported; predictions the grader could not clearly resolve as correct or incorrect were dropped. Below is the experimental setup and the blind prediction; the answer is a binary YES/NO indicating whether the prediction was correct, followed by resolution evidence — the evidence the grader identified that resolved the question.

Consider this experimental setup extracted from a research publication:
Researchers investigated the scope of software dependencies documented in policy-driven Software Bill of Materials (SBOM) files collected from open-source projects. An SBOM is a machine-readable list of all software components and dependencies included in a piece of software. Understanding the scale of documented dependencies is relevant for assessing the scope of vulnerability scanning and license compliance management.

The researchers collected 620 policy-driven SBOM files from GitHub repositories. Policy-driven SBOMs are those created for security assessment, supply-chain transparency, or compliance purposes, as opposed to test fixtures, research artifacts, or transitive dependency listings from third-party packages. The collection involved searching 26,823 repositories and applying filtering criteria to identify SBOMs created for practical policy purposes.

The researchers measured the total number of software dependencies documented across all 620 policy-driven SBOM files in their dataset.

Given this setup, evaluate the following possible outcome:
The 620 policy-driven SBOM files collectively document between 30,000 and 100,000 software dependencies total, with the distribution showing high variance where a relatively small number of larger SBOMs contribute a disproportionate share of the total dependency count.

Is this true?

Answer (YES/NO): NO